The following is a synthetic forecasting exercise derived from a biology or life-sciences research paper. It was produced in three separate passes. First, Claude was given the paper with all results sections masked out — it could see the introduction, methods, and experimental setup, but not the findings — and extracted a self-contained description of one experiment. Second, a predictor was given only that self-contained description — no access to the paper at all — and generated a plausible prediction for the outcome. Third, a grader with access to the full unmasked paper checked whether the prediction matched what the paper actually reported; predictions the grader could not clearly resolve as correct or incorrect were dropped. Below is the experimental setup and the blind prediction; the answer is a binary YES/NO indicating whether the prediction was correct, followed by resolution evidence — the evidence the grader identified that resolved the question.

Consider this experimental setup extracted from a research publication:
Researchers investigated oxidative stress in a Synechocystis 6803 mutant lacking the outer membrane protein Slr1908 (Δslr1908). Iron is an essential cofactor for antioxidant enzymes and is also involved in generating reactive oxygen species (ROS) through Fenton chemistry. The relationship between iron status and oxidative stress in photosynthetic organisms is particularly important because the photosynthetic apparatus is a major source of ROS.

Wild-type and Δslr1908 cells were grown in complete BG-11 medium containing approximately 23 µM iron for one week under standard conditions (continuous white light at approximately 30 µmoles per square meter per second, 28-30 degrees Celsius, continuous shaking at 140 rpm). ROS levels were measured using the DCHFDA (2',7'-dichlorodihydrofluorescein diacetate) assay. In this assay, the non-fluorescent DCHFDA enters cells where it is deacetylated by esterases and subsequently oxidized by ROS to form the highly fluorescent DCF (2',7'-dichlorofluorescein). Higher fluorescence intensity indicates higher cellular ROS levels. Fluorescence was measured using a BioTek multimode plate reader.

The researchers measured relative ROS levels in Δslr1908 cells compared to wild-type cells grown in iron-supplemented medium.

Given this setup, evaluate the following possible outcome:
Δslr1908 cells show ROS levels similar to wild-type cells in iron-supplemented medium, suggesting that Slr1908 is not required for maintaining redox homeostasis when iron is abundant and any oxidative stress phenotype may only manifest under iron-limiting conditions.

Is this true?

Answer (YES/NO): NO